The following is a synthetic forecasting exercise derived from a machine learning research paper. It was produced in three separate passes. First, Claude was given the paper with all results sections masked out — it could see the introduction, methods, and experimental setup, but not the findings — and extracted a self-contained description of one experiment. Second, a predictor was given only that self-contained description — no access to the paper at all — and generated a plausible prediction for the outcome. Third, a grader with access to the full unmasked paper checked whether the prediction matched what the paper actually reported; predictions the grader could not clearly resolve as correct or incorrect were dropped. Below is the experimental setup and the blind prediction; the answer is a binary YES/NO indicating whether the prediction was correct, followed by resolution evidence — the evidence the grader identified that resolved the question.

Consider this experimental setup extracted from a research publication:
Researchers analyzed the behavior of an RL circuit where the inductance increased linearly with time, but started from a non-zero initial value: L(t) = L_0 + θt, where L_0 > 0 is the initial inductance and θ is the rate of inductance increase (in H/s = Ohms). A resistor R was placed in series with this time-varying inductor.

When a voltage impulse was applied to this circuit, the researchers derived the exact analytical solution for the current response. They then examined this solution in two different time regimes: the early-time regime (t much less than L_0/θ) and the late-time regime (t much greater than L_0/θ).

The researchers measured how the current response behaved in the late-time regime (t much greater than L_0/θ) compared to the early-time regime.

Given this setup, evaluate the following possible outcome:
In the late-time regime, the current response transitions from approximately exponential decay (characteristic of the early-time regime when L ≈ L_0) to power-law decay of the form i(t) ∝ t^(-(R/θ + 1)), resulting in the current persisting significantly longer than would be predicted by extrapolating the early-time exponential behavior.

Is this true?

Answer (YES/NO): NO